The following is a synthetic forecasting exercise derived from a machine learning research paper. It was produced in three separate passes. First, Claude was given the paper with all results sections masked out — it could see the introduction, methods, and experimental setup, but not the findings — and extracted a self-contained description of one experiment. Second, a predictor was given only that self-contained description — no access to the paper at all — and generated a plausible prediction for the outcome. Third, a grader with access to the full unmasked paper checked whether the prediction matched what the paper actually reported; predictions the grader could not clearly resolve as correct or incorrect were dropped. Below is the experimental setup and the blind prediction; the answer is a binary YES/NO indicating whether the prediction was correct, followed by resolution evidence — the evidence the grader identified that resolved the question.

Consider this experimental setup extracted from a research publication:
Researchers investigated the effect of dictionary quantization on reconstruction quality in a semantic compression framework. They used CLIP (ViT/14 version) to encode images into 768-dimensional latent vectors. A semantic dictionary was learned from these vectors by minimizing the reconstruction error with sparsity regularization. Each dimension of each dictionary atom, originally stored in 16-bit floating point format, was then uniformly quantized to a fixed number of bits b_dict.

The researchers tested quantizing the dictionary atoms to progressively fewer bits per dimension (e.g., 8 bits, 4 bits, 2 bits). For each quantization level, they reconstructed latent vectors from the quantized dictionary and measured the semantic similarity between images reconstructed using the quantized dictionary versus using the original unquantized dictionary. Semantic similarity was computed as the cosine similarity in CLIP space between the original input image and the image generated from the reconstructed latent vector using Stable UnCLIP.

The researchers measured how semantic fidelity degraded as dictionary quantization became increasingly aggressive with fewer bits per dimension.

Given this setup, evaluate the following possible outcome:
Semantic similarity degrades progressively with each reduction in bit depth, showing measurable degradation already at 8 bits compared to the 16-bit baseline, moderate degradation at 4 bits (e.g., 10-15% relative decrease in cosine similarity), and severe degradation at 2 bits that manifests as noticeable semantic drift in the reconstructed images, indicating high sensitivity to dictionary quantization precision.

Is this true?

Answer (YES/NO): NO